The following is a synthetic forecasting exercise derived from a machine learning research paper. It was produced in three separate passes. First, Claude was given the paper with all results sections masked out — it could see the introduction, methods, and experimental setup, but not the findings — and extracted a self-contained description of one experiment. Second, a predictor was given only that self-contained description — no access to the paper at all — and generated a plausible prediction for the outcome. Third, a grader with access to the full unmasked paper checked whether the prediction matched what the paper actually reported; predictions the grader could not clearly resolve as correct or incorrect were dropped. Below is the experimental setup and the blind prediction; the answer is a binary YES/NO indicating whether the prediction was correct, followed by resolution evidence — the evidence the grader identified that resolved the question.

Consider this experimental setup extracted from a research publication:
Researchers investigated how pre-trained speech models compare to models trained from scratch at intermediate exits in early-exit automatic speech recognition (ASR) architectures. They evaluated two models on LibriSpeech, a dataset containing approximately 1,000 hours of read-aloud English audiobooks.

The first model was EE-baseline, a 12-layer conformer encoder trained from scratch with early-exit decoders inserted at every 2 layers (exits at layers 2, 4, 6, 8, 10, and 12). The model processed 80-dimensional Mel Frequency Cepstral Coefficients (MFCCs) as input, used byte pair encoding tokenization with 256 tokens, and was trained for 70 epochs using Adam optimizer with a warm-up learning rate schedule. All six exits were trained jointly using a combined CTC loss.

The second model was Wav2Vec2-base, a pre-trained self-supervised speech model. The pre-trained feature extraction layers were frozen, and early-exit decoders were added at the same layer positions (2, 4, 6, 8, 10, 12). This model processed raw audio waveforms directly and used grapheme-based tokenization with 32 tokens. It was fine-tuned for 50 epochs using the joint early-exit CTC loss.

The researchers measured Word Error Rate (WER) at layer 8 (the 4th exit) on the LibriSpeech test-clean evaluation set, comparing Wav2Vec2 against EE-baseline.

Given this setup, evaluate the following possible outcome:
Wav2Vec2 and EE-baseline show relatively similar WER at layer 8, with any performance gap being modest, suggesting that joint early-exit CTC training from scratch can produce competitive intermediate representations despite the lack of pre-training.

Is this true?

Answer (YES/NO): YES